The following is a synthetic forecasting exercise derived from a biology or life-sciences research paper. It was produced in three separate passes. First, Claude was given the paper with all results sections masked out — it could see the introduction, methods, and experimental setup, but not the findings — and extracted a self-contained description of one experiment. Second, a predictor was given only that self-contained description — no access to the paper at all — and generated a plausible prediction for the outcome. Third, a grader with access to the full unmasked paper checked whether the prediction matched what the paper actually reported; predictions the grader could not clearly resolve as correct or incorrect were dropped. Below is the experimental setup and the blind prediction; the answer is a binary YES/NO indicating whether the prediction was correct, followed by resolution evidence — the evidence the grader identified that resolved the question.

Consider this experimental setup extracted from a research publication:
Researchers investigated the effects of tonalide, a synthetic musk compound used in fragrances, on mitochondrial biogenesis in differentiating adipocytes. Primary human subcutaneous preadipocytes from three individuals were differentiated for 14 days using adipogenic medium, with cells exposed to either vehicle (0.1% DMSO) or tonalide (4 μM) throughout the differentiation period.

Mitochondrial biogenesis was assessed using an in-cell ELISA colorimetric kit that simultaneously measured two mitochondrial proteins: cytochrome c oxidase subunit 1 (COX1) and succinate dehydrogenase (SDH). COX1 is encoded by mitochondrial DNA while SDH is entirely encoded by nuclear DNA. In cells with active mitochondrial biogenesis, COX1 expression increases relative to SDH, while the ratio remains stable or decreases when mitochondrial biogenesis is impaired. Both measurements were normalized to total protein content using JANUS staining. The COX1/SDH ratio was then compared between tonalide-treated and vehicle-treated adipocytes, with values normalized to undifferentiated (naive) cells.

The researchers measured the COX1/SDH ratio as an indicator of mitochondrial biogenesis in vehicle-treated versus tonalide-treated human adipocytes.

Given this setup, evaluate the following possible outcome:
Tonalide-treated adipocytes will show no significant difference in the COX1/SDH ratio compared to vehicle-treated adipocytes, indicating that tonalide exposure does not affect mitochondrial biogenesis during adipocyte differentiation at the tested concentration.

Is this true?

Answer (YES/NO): NO